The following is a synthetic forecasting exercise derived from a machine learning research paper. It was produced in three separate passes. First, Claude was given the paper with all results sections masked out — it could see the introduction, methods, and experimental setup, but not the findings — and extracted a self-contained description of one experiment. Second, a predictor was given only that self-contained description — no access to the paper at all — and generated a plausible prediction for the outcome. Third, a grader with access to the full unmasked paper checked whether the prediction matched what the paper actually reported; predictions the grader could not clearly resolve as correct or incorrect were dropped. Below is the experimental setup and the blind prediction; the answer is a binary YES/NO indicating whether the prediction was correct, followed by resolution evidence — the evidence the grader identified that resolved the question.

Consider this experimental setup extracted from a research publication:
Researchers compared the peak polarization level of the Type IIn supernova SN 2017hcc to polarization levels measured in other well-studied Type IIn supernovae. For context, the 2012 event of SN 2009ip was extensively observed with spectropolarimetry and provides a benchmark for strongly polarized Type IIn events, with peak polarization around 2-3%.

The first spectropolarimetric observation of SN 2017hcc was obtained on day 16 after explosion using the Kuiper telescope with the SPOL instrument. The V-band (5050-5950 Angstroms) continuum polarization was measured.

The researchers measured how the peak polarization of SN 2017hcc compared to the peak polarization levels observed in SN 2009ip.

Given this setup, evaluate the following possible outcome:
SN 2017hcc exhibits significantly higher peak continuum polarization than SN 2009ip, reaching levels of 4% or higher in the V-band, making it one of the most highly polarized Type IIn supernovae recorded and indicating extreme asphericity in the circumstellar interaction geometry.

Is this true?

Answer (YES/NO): YES